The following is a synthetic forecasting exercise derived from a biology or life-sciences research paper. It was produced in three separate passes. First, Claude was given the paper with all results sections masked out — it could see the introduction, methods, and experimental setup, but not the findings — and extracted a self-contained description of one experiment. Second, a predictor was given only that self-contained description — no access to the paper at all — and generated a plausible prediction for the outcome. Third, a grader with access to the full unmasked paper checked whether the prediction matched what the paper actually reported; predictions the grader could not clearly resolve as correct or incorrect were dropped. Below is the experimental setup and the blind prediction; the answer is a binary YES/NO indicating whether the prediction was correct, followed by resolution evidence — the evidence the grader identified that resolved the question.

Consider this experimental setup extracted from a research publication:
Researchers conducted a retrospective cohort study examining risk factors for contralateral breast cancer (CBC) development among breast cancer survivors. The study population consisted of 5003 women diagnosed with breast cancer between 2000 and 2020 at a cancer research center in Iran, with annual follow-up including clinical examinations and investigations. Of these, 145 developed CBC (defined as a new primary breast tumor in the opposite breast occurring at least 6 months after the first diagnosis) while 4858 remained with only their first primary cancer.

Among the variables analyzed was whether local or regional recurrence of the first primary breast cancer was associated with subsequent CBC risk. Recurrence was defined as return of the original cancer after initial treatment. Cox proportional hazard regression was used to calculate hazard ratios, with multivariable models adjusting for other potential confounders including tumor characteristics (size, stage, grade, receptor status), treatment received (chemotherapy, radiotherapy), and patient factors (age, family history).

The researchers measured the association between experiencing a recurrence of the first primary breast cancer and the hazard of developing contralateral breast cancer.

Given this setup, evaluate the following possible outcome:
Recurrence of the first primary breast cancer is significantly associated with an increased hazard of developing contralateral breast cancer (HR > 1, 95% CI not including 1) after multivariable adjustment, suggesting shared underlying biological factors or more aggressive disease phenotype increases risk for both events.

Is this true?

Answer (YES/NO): YES